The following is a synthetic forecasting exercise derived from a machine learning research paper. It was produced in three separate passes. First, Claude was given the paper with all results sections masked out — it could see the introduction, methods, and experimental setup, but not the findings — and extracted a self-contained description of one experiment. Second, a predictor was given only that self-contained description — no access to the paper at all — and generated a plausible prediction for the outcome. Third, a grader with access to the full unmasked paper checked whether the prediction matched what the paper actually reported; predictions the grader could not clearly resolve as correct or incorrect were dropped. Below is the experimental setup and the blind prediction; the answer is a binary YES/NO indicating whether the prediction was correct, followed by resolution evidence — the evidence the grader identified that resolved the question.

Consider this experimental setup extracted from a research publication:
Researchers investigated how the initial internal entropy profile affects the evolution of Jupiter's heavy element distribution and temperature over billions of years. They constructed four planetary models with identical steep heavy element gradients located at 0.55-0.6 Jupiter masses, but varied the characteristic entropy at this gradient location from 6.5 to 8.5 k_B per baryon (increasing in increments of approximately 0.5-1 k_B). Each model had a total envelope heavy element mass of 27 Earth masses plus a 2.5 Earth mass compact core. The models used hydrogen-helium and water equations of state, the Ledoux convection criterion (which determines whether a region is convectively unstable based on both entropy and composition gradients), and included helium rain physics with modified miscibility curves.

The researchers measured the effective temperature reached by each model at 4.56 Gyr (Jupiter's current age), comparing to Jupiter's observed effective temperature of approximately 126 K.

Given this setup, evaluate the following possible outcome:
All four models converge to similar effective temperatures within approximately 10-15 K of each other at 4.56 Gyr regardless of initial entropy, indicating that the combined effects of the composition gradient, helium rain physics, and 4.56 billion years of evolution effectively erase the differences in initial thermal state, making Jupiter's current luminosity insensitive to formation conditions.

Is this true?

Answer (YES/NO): NO